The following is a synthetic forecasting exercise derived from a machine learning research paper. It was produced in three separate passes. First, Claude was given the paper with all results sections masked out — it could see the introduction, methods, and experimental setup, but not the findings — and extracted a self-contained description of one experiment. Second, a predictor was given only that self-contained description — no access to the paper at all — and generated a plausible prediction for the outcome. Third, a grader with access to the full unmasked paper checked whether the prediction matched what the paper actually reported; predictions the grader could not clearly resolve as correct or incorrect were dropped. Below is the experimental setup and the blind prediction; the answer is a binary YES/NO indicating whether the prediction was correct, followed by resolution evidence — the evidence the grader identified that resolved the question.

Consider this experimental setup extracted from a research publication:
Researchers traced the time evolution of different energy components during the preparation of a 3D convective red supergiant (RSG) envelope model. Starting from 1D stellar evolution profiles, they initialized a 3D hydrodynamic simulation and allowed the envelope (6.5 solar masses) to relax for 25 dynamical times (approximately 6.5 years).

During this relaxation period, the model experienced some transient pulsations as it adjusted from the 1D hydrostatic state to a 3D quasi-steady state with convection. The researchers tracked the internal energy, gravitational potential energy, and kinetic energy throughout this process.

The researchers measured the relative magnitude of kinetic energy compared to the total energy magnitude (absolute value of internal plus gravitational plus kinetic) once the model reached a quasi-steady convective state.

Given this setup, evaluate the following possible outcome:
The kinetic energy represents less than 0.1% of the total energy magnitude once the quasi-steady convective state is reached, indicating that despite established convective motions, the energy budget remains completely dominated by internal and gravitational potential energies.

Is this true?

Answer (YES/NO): NO